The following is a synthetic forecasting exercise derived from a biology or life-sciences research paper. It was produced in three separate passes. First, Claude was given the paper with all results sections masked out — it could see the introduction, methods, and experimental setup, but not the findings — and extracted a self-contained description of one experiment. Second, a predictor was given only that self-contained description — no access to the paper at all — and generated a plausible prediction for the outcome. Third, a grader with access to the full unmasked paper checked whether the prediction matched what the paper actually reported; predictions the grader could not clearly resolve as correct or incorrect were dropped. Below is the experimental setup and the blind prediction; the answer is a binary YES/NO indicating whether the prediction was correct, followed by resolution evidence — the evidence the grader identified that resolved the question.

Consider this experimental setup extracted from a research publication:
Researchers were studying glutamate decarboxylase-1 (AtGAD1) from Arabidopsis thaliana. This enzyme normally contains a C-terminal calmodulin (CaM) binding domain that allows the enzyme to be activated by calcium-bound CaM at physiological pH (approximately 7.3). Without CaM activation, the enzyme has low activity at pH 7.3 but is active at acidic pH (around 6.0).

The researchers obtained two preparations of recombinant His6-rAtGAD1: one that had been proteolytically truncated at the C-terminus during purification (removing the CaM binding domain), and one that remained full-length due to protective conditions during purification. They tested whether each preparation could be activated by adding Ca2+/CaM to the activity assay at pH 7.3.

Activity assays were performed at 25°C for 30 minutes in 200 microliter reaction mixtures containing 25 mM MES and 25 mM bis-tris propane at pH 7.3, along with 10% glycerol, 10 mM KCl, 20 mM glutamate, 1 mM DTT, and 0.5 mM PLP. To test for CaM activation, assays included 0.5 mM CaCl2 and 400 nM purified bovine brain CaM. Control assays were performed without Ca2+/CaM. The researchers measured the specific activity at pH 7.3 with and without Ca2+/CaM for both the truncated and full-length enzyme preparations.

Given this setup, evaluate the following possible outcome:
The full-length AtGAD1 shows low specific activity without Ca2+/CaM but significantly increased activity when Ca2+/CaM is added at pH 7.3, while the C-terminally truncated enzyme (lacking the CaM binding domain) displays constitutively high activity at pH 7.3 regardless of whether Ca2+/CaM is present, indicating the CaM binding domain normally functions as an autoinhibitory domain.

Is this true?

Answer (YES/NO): NO